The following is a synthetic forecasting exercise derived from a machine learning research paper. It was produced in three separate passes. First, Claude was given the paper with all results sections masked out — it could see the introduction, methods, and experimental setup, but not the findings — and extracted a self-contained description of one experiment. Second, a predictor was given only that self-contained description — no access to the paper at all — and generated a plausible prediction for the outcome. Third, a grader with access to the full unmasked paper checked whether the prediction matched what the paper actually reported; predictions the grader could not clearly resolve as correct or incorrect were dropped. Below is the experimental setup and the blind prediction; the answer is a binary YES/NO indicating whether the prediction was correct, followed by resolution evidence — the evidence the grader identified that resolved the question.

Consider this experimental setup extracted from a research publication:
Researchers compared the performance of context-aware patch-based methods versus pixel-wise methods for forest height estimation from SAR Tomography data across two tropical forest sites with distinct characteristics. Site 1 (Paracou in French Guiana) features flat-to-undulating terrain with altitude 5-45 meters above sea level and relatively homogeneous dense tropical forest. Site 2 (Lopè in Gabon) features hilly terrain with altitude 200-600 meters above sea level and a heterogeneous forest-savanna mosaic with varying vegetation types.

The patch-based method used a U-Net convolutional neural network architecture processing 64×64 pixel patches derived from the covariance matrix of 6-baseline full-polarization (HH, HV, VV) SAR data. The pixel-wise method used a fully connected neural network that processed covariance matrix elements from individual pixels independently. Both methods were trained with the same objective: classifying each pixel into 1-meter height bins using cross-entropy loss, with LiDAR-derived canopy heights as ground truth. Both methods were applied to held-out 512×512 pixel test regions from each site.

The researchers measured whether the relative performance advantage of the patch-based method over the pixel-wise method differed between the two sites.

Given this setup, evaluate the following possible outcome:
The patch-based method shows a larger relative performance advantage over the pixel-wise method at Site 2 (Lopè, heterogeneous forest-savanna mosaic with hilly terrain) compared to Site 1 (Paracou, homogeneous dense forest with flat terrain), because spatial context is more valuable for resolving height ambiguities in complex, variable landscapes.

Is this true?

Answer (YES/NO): NO